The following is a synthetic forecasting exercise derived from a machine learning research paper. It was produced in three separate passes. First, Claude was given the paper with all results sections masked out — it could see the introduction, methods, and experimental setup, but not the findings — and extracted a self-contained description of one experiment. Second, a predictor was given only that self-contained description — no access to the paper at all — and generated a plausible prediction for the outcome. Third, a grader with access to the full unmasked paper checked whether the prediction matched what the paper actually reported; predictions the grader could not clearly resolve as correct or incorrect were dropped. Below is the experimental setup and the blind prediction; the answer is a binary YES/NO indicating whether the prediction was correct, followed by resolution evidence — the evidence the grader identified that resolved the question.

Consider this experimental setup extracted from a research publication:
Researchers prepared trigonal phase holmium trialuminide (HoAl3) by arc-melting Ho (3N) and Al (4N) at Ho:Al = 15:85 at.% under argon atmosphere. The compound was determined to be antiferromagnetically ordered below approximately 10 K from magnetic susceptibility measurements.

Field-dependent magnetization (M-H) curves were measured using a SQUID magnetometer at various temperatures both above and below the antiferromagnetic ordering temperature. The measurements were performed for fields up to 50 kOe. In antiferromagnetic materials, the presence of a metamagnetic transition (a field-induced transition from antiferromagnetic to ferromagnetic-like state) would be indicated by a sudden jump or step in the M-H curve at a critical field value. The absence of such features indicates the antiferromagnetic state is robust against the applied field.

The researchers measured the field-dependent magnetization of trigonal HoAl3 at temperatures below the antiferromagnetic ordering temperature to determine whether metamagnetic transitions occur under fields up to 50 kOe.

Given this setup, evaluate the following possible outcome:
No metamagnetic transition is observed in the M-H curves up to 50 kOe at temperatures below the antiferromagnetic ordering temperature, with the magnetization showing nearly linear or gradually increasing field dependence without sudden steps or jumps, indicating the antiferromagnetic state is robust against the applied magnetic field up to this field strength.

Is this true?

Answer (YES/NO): NO